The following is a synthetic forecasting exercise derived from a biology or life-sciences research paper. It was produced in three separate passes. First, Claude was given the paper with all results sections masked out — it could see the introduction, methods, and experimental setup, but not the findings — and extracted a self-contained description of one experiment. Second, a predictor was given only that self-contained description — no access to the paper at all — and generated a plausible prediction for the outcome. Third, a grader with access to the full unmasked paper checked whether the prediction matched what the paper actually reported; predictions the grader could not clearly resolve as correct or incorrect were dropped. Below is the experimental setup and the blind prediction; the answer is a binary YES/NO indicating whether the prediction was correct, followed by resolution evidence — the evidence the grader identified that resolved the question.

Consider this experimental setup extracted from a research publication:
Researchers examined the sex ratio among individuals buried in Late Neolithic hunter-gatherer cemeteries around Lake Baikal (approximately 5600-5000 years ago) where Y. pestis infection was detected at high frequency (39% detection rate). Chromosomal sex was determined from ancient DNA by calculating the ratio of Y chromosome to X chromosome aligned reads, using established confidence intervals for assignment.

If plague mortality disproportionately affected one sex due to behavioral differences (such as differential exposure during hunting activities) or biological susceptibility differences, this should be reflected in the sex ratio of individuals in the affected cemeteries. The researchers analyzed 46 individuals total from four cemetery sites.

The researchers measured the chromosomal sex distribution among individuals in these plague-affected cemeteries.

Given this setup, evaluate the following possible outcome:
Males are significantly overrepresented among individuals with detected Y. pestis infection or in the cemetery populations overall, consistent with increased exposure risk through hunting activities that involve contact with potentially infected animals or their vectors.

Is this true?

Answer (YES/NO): NO